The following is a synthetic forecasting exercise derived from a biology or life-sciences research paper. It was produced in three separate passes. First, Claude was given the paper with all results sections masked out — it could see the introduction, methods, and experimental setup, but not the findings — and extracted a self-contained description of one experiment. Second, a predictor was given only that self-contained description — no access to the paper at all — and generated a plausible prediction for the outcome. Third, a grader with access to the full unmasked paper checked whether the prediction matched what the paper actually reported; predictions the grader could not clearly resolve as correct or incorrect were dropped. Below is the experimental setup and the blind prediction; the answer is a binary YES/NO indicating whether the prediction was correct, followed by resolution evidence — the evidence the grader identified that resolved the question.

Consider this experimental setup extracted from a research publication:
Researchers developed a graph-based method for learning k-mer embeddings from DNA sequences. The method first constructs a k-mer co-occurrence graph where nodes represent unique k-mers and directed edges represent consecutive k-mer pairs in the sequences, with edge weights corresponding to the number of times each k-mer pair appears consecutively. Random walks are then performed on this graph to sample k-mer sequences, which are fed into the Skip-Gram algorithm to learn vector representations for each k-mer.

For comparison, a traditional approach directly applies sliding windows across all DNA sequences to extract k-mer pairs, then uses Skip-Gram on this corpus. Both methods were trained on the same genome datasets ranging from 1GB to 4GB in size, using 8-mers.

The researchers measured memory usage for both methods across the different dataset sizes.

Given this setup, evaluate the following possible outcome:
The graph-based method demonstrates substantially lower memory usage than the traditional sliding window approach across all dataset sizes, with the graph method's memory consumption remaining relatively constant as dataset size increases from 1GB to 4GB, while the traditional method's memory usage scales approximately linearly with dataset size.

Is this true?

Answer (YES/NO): NO